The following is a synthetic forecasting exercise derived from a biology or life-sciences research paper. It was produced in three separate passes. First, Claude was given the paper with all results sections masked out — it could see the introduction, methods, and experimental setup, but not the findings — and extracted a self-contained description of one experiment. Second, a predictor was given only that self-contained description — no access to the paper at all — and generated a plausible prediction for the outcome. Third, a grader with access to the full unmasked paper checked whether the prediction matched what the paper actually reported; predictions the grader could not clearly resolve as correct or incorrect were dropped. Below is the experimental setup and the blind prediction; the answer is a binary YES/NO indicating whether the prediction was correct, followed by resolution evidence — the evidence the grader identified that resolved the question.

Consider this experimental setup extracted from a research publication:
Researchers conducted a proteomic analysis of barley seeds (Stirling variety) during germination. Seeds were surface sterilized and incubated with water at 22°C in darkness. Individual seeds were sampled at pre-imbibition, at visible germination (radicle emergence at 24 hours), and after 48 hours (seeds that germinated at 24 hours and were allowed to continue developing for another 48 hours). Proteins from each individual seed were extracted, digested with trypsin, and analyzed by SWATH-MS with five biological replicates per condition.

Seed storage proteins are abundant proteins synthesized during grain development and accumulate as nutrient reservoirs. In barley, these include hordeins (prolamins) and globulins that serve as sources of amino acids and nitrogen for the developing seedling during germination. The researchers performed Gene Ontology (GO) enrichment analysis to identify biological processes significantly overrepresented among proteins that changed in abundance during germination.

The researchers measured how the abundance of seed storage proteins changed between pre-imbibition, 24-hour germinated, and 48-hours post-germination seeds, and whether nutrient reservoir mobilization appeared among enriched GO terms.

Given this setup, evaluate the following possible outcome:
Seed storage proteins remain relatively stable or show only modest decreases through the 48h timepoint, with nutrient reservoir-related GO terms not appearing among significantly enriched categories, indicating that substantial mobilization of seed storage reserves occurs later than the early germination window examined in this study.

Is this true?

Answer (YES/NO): NO